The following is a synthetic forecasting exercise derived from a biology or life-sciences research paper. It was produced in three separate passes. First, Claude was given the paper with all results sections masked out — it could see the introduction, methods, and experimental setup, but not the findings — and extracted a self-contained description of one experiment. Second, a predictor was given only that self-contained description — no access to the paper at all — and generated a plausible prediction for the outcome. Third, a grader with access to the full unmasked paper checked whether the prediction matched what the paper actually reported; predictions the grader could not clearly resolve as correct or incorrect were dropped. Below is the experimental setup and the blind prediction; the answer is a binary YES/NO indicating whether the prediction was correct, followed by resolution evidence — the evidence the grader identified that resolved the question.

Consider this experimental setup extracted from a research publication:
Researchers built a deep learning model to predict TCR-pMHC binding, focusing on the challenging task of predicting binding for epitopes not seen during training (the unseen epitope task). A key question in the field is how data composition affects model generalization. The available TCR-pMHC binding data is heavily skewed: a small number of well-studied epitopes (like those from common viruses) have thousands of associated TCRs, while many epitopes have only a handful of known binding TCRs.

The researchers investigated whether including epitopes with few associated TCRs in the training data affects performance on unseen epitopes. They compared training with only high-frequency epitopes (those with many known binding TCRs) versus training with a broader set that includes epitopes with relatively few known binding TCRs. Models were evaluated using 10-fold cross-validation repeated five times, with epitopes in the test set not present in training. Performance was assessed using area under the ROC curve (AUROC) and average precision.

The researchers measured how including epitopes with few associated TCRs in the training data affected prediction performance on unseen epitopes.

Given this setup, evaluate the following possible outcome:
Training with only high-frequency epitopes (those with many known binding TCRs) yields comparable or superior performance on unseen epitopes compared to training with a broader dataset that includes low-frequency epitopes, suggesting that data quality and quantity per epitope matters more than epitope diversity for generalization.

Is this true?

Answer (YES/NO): NO